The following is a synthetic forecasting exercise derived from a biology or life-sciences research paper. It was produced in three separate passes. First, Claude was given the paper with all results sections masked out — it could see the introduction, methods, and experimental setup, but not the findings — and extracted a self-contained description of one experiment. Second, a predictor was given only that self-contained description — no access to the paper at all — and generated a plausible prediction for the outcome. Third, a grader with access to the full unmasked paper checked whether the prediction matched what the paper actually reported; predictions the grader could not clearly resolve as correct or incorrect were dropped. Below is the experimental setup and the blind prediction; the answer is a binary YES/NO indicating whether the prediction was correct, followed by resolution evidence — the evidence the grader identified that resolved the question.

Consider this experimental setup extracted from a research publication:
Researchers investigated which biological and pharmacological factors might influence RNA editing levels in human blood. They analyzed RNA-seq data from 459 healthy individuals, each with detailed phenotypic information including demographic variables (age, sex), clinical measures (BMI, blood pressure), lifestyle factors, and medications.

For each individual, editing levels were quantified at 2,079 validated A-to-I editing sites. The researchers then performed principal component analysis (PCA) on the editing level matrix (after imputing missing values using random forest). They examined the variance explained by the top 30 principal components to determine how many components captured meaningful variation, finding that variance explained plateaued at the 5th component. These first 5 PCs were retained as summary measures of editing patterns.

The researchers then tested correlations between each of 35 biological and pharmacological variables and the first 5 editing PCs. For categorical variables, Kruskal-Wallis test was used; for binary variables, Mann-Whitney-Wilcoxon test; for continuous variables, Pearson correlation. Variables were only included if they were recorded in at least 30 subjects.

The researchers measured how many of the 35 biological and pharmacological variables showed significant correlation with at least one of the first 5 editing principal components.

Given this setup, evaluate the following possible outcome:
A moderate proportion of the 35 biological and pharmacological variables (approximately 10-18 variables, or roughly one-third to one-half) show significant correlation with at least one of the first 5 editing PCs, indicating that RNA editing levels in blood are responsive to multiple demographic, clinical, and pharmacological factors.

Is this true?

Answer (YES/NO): NO